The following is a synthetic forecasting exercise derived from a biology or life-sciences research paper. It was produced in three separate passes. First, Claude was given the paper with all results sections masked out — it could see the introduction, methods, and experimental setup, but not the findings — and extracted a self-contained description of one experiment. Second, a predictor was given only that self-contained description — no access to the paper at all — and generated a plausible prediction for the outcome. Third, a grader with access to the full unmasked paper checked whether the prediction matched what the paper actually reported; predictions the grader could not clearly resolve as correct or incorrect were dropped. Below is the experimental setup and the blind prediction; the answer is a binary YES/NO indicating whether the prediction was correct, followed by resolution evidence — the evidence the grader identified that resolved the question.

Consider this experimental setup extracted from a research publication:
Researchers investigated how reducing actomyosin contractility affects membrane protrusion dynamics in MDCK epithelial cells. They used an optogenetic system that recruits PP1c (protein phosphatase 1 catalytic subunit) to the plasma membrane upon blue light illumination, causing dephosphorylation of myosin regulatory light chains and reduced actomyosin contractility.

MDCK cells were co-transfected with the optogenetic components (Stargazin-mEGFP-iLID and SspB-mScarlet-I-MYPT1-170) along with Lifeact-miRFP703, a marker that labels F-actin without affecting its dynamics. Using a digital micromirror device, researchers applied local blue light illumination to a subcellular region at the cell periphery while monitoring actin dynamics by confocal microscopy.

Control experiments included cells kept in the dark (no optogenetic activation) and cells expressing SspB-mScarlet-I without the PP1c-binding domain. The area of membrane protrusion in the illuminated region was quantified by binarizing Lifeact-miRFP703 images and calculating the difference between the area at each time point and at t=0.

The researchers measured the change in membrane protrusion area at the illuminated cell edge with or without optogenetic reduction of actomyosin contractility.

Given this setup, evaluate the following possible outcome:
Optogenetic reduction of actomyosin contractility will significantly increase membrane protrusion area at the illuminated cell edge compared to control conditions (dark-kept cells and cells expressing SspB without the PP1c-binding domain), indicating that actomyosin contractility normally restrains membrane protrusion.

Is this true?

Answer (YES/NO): YES